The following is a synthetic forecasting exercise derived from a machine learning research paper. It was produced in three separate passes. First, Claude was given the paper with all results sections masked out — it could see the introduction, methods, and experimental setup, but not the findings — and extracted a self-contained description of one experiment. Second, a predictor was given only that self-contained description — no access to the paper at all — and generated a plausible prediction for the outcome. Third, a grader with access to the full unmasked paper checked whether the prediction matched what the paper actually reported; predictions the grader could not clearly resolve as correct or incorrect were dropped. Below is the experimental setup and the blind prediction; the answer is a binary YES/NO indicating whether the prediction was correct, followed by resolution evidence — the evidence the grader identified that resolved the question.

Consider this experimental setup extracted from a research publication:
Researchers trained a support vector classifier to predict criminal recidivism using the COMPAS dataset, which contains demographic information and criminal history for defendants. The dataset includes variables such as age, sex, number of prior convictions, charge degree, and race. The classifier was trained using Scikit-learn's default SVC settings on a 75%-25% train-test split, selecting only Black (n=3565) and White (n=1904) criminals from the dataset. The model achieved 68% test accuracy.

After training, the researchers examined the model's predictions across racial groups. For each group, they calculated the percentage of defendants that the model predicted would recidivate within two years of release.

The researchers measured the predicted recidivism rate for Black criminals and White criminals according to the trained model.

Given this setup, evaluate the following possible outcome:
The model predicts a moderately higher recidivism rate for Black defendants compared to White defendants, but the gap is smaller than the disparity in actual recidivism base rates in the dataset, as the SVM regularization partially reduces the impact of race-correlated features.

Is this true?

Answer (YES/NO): NO